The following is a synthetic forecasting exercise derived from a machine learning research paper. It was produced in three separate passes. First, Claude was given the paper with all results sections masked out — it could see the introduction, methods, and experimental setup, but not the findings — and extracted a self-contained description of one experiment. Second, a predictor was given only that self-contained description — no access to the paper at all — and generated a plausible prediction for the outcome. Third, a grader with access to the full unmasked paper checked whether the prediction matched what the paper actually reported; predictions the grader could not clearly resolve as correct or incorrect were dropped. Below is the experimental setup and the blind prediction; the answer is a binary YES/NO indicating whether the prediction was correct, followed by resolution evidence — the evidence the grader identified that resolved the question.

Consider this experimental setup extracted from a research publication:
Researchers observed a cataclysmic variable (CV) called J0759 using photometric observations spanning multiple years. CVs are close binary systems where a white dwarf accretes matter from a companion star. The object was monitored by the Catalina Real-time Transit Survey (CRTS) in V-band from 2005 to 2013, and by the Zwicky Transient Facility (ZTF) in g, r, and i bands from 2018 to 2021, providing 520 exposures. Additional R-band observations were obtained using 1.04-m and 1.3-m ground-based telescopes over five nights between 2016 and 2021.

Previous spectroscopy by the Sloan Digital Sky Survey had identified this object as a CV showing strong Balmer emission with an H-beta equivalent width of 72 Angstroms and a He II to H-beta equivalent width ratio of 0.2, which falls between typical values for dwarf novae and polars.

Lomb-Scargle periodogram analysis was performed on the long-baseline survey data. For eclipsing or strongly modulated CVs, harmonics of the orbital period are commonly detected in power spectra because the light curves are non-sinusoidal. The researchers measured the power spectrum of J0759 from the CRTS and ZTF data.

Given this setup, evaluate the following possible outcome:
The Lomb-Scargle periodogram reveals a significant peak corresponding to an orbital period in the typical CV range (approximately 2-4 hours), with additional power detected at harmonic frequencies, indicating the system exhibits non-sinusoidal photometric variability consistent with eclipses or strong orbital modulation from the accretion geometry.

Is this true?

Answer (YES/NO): YES